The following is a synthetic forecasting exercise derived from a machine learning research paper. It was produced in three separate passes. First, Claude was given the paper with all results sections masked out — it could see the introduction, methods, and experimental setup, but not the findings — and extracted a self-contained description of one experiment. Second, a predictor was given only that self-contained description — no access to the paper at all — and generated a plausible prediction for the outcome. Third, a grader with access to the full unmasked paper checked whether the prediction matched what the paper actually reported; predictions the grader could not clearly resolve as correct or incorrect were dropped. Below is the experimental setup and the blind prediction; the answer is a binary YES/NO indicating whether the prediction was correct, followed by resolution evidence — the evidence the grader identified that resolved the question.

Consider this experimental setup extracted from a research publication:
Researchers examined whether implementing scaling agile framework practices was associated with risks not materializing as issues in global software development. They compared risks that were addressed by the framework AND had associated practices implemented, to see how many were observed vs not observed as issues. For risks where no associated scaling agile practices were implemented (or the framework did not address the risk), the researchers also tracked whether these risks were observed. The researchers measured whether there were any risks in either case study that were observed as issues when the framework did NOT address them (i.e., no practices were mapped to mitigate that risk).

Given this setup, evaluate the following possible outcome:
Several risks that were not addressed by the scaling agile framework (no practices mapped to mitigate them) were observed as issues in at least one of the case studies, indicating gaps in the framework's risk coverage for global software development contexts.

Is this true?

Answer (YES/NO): NO